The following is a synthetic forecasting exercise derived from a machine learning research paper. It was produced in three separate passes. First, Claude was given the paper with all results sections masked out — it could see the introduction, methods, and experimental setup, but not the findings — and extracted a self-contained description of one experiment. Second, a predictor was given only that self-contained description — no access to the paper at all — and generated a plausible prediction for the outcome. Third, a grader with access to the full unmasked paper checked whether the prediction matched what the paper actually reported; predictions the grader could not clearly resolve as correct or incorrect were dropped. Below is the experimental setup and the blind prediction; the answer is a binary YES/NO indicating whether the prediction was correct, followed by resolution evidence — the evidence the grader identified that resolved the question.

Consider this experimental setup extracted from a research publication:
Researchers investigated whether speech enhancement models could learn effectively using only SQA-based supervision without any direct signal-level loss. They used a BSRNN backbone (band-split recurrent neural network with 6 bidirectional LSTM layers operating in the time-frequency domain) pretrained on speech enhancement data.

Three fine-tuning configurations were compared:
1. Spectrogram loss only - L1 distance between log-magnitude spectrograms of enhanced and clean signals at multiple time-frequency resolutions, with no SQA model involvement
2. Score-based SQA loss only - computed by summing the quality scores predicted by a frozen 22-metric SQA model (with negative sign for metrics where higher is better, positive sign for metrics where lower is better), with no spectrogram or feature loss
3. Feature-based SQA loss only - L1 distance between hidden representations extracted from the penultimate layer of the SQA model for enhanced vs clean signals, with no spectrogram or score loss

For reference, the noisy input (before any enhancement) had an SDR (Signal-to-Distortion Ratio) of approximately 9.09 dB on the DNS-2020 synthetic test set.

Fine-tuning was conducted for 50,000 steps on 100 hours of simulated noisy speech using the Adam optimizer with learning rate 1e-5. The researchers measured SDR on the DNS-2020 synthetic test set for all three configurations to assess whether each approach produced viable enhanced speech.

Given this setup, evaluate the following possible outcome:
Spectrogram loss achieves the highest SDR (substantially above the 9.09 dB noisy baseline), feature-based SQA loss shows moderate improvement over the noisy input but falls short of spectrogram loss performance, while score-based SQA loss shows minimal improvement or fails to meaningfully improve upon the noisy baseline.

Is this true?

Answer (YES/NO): NO